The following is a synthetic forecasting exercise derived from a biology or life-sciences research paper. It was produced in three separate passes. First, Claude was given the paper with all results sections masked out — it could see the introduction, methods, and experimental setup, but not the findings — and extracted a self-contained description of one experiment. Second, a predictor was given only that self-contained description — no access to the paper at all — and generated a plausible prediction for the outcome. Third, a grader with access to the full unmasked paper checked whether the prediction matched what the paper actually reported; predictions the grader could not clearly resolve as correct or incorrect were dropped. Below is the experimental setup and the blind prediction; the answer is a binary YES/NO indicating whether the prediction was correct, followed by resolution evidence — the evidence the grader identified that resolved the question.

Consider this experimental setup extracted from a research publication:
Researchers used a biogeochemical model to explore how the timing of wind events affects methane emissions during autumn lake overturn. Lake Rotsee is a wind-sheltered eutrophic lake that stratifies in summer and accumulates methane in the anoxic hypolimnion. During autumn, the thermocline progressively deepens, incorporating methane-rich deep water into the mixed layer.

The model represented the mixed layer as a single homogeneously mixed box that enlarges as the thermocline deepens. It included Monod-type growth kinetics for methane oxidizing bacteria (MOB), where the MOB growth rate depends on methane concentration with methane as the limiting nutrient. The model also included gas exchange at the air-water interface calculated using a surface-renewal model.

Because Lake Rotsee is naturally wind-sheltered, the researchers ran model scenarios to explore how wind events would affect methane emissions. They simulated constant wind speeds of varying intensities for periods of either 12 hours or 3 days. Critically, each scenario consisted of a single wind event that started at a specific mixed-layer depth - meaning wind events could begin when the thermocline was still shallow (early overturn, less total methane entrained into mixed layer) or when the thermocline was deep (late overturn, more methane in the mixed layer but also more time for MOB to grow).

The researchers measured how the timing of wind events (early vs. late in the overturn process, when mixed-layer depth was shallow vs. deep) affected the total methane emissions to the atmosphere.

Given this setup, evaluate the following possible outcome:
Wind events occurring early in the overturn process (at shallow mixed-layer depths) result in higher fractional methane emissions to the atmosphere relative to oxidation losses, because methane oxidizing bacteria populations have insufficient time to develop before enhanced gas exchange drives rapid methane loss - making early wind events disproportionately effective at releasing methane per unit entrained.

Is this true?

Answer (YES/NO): NO